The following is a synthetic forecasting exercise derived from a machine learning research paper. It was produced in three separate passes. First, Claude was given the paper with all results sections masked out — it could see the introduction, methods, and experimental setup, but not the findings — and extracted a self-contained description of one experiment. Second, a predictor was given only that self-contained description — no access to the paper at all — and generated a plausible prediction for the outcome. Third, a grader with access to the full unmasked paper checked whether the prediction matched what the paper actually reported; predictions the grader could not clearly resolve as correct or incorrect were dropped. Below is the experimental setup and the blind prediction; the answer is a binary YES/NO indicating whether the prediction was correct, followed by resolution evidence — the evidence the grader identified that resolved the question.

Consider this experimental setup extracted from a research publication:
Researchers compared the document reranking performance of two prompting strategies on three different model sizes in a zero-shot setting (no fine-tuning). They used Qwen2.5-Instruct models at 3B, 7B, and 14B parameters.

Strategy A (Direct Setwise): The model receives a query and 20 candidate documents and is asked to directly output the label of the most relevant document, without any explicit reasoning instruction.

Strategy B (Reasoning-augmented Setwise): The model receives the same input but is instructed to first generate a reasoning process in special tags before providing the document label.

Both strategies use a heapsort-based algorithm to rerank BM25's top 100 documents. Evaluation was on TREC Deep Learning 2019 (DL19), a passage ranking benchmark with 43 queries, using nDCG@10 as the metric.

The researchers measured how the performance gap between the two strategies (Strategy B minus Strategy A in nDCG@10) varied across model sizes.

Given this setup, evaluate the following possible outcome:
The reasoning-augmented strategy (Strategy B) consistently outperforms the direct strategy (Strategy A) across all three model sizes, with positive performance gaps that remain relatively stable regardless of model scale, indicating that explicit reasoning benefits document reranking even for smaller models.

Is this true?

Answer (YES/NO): NO